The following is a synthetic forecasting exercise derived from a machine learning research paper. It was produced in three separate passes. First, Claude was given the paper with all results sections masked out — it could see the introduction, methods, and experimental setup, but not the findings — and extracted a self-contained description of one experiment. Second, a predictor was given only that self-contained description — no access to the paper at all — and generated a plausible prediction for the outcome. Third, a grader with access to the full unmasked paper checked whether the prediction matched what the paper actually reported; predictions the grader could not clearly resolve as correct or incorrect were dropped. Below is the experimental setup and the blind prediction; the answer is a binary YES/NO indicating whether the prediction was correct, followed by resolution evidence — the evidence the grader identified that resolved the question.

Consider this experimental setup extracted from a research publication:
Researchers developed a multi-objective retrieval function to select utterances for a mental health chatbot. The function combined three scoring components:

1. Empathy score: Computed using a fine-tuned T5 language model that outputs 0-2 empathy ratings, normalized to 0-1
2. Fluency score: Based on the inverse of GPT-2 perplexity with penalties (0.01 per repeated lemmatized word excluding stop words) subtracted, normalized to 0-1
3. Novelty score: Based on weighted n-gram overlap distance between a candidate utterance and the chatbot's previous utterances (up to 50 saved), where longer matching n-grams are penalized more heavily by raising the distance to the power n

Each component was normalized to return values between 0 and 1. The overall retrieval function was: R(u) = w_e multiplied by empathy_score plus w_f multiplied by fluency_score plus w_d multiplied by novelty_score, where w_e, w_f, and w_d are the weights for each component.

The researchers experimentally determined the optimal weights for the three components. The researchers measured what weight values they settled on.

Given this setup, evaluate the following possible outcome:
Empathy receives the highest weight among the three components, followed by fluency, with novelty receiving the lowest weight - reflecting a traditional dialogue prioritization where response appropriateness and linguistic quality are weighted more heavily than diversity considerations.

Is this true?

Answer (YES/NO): NO